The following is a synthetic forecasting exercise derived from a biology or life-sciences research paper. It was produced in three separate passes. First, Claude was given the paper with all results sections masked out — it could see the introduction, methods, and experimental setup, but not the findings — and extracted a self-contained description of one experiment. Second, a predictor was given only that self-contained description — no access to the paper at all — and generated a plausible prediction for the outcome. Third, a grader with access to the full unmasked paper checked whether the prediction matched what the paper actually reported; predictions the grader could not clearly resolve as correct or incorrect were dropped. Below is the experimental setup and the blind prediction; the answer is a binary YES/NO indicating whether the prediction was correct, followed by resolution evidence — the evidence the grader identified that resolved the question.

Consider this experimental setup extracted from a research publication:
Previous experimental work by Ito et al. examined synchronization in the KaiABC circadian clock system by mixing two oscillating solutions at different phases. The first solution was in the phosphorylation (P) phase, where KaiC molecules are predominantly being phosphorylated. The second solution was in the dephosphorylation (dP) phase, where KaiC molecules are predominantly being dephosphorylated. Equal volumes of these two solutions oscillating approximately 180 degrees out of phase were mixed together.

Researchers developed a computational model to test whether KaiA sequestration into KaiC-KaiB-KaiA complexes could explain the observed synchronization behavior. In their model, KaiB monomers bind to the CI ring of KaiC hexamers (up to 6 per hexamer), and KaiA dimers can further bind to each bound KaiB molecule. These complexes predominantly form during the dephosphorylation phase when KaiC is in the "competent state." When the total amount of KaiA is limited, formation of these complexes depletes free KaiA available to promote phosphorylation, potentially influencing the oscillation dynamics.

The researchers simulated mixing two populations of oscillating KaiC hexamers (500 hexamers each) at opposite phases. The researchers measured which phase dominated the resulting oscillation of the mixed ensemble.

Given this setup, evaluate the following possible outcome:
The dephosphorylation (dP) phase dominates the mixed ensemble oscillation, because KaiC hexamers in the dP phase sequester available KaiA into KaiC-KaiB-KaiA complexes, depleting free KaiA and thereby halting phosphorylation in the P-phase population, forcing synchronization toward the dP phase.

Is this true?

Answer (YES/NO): YES